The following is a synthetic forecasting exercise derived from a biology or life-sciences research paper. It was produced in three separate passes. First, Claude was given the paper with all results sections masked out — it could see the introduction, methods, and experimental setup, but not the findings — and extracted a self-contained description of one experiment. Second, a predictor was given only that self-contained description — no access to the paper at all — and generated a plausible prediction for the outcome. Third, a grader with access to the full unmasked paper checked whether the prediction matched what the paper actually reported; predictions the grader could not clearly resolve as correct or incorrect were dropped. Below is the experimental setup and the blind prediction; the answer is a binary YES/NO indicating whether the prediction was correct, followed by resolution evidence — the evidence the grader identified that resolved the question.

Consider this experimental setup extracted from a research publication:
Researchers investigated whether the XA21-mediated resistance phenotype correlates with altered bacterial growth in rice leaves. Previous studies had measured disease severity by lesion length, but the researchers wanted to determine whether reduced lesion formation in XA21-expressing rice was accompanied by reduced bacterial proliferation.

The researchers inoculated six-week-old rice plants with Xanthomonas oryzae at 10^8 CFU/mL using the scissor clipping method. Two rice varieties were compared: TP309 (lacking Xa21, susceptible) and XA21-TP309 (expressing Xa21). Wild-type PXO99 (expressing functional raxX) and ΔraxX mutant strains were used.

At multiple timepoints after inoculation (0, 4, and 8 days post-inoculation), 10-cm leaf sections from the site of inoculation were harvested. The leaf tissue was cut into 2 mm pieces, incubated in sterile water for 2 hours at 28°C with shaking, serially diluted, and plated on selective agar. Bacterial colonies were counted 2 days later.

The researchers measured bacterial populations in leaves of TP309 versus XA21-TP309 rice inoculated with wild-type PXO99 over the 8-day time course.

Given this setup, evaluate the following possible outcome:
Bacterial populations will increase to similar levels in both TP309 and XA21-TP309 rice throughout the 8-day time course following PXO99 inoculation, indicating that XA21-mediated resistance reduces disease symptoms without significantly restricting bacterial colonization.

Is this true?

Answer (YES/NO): NO